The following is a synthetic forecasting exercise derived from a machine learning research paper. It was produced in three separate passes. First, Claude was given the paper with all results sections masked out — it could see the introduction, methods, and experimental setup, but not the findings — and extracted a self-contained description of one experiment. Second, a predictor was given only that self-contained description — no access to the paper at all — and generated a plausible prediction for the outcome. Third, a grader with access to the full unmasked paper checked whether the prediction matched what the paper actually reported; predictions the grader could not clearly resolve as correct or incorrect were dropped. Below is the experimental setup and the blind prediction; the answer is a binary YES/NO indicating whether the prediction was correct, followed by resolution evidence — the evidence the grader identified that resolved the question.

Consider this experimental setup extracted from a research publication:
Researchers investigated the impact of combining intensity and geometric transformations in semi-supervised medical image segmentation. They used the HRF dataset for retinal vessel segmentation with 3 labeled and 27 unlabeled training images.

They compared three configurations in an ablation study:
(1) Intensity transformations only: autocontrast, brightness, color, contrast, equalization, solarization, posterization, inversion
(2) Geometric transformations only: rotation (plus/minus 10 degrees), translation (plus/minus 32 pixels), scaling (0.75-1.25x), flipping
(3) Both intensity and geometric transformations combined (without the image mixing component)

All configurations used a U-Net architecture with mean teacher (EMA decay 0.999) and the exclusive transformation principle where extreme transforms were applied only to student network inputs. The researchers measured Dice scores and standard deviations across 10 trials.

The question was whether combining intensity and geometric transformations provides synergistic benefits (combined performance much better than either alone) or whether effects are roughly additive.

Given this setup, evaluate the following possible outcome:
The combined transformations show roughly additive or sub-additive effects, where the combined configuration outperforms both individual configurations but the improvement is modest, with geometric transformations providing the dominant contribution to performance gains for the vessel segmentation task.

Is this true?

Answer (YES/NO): NO